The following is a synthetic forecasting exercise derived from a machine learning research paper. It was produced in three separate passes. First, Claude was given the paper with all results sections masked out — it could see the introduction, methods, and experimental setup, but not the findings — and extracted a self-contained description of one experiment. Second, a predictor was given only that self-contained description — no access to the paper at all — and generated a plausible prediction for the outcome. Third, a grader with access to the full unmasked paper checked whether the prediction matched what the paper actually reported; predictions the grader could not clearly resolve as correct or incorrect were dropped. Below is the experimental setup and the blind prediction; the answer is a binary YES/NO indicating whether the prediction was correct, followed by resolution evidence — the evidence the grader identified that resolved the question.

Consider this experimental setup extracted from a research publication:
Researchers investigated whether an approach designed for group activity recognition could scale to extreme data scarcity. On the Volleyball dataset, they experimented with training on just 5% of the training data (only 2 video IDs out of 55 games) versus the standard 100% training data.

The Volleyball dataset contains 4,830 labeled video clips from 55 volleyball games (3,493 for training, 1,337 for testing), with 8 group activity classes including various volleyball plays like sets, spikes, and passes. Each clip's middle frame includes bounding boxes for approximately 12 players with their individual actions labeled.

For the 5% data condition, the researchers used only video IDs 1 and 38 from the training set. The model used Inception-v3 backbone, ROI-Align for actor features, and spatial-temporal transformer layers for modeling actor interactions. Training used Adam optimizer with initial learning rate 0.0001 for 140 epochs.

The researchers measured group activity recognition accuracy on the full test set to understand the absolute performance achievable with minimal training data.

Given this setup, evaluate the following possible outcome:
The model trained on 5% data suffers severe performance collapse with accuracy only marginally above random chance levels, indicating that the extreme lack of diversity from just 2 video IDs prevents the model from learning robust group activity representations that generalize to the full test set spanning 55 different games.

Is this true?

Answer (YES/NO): NO